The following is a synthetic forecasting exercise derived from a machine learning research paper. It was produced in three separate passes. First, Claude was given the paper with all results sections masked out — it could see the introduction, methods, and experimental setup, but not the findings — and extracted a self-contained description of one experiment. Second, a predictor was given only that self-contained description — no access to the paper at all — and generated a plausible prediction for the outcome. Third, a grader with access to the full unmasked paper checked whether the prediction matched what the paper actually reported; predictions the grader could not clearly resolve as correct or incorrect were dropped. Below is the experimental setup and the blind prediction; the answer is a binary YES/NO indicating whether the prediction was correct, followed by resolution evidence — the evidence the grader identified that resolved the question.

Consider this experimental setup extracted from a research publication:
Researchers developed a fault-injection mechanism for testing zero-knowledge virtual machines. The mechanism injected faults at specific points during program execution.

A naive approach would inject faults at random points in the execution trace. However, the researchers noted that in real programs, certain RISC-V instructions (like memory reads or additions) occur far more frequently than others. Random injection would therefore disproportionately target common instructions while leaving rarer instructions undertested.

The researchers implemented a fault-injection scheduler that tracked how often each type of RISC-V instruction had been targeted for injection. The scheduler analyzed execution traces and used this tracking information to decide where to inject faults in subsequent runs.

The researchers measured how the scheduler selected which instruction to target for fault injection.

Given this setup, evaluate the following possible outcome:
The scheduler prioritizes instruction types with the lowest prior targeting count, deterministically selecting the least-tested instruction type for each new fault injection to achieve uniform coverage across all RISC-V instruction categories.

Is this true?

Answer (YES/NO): NO